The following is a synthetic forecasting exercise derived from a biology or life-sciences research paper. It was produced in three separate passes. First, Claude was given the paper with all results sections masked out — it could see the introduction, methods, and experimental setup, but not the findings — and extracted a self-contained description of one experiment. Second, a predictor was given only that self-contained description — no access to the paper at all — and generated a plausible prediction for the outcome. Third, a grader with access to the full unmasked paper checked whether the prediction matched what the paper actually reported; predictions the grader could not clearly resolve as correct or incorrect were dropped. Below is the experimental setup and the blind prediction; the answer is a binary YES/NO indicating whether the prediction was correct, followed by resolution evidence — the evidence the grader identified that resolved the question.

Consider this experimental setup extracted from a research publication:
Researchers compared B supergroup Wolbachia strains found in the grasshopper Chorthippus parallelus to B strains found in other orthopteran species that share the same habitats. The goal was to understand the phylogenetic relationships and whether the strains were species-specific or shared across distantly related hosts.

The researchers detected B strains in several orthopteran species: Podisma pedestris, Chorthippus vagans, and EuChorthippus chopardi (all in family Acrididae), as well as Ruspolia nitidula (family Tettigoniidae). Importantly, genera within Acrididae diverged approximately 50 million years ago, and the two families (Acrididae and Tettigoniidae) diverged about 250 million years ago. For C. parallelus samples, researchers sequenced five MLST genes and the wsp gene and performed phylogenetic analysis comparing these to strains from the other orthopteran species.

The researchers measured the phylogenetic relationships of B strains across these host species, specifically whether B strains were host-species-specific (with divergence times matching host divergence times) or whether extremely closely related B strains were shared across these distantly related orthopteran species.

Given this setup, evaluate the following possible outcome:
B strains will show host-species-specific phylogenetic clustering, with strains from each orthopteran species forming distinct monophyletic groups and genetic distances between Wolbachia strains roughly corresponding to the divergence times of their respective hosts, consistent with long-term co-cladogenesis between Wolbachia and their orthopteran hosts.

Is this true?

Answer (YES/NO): NO